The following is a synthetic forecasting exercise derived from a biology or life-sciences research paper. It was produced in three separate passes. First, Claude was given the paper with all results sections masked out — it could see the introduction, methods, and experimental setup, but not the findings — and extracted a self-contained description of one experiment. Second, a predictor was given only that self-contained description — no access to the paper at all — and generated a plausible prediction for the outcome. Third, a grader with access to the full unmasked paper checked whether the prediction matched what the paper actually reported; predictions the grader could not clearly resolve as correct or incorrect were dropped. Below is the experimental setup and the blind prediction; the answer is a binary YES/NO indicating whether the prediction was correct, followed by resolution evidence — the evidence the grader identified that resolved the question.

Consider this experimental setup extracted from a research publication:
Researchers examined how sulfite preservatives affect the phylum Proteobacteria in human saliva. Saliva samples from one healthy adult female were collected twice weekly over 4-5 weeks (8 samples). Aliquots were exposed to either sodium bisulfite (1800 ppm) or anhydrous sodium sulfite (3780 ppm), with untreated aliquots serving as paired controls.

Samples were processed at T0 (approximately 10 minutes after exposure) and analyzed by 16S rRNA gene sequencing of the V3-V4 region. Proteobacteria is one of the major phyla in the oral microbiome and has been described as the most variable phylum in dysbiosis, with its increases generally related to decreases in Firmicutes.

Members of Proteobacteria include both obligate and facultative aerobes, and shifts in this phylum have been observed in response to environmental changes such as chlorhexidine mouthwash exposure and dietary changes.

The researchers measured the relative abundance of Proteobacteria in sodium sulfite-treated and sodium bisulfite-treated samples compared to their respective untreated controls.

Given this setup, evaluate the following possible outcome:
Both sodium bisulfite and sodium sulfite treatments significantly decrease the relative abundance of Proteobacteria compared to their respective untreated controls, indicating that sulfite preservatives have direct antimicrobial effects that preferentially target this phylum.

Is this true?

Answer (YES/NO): NO